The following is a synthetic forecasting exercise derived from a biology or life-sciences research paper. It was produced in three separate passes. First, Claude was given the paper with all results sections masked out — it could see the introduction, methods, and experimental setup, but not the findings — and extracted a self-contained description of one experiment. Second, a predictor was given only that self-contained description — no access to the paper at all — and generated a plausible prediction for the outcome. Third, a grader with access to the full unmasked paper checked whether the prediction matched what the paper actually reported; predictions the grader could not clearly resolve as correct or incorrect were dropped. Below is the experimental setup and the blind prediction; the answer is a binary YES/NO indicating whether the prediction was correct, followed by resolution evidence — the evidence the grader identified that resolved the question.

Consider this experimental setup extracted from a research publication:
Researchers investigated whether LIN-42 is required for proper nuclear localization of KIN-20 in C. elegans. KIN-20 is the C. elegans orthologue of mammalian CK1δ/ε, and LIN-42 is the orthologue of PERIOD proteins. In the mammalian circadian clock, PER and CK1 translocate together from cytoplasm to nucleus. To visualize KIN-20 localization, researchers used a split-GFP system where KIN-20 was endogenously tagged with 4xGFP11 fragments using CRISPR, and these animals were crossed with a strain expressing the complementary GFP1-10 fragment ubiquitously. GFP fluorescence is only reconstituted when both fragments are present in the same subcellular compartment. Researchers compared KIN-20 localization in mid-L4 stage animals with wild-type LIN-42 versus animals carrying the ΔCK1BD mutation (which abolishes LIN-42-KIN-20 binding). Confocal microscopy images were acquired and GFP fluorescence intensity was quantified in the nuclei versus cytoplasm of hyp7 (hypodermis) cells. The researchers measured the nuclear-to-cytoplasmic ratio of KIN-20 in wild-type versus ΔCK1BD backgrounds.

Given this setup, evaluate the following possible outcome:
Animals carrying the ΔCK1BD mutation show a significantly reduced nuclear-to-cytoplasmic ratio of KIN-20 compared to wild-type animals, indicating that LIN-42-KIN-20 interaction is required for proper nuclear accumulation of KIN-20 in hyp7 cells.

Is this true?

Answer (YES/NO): YES